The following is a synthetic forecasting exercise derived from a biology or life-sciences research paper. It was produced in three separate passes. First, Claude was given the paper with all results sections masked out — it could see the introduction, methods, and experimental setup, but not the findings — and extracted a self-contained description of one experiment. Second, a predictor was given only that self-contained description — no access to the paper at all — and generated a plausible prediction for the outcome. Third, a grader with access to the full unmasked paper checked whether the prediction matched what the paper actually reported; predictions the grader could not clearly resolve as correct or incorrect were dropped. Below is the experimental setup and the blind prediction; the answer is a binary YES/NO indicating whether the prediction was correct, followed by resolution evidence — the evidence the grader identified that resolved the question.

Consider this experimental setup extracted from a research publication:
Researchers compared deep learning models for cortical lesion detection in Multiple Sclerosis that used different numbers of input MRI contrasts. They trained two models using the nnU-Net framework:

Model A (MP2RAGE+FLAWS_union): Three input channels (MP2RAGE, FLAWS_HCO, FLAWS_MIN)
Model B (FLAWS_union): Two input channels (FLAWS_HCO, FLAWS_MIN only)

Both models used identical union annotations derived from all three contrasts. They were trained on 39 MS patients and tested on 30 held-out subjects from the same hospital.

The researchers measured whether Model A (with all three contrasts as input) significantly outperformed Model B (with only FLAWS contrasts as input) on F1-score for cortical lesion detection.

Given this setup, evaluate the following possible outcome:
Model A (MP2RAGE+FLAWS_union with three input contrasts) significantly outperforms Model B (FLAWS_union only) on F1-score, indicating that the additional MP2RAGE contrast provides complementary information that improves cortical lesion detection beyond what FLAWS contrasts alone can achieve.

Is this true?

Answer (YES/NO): NO